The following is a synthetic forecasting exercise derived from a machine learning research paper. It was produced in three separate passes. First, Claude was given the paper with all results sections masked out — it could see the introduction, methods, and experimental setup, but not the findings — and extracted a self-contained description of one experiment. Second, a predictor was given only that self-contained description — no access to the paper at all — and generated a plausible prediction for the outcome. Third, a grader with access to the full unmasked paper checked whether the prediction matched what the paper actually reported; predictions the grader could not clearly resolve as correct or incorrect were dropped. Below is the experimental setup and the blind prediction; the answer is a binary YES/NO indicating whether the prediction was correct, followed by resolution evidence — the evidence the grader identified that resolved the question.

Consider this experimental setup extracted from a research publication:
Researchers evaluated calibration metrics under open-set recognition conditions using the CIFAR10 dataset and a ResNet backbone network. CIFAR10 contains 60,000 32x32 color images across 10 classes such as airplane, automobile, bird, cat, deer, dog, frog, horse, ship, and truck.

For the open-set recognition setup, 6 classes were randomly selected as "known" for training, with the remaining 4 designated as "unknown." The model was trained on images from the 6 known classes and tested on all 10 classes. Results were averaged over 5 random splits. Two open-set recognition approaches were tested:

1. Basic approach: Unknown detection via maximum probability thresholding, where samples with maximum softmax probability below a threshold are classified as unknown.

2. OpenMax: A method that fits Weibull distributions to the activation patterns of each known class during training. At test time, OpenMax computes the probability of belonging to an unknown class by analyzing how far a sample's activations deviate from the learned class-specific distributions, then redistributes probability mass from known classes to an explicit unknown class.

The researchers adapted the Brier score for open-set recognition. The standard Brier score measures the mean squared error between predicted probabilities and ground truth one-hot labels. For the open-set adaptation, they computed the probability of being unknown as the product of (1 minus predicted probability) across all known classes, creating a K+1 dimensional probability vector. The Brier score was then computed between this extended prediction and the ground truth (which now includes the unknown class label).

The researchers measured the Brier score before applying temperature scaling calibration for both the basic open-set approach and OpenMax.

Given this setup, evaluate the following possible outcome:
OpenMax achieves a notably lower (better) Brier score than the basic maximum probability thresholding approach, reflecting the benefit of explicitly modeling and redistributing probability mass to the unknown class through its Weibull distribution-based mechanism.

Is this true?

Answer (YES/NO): NO